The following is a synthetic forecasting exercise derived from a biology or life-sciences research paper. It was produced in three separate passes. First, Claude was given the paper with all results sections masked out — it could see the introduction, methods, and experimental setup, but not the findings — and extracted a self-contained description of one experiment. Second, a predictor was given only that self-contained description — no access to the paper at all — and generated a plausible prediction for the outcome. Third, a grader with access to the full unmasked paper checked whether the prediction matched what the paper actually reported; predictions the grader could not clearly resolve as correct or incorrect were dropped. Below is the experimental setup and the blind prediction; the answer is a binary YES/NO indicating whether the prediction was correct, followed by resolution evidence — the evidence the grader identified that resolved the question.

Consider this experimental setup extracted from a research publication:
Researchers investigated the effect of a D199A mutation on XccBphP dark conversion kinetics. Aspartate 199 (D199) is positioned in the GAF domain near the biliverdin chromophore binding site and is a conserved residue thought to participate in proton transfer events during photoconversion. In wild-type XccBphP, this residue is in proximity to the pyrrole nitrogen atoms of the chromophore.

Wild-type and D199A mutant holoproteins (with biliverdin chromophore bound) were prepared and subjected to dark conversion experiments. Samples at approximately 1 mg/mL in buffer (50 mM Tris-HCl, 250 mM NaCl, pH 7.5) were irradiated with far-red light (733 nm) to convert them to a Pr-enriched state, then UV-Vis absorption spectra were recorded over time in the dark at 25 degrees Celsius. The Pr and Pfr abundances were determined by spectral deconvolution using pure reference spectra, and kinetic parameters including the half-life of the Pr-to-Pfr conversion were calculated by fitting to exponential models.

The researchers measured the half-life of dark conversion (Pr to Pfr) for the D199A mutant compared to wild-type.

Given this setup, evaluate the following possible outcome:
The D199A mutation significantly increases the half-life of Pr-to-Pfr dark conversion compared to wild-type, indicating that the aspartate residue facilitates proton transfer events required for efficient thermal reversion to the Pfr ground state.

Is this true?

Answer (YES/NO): YES